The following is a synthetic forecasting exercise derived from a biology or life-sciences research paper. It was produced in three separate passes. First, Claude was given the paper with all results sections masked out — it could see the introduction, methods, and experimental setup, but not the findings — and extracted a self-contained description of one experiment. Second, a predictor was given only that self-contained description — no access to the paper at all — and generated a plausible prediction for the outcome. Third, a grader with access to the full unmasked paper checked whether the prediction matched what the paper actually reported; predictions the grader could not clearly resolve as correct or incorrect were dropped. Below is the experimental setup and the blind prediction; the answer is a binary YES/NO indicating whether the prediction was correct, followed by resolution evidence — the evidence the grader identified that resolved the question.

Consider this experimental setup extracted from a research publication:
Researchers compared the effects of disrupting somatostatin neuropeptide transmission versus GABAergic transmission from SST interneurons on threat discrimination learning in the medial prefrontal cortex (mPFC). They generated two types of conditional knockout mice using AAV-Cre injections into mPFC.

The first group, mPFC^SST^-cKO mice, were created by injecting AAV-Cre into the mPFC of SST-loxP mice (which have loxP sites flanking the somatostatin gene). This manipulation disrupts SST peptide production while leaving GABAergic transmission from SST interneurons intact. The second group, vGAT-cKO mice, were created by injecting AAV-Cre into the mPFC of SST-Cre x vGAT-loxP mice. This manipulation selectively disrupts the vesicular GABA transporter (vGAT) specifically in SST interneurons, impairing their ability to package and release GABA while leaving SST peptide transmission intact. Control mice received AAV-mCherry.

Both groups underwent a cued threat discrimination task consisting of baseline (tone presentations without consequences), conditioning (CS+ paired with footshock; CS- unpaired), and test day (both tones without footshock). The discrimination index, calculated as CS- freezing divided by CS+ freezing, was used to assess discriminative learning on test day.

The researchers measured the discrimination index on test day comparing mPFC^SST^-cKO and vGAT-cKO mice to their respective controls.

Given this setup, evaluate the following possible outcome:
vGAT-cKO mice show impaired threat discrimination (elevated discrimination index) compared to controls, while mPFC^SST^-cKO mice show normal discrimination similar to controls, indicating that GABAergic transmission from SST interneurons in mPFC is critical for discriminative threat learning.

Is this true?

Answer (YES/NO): NO